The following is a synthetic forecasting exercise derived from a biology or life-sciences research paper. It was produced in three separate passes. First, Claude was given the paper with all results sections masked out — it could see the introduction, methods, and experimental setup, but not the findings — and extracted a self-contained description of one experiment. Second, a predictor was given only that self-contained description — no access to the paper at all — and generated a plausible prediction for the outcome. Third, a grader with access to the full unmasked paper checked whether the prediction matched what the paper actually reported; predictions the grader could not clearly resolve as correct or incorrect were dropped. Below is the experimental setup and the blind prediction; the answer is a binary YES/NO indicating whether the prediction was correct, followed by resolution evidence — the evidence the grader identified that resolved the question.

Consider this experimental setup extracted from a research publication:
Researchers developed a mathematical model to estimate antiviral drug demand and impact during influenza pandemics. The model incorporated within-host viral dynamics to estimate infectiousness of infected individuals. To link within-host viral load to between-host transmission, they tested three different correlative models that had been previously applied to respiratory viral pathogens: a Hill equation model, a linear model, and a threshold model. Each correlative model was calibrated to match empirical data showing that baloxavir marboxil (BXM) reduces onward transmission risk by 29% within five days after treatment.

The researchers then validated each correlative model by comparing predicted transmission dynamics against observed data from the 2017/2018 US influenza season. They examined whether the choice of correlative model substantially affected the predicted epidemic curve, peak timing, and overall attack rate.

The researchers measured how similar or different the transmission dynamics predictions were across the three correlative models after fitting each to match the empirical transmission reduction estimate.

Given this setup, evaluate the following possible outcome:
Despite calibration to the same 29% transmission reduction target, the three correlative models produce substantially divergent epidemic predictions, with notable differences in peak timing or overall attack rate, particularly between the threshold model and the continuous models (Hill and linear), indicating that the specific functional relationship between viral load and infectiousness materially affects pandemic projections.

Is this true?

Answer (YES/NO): NO